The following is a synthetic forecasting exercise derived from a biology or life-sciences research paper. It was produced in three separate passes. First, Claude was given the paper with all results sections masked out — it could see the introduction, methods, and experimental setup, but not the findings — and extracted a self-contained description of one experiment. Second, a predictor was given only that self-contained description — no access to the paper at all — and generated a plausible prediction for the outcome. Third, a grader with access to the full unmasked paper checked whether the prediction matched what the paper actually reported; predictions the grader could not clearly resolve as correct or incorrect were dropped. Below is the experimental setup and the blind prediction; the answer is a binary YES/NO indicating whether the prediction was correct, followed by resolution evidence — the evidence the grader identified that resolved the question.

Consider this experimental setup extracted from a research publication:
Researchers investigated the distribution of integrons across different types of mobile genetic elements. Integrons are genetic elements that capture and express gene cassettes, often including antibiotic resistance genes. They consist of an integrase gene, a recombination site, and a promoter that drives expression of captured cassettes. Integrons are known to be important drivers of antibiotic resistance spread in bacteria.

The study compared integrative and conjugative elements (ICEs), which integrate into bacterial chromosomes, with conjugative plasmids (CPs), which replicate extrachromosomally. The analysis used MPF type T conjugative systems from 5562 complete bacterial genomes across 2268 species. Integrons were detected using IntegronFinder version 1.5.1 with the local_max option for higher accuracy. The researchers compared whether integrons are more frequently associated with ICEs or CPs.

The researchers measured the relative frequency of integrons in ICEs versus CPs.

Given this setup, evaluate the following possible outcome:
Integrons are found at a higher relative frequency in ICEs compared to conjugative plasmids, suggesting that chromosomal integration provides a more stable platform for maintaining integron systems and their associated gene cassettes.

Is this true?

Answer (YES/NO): NO